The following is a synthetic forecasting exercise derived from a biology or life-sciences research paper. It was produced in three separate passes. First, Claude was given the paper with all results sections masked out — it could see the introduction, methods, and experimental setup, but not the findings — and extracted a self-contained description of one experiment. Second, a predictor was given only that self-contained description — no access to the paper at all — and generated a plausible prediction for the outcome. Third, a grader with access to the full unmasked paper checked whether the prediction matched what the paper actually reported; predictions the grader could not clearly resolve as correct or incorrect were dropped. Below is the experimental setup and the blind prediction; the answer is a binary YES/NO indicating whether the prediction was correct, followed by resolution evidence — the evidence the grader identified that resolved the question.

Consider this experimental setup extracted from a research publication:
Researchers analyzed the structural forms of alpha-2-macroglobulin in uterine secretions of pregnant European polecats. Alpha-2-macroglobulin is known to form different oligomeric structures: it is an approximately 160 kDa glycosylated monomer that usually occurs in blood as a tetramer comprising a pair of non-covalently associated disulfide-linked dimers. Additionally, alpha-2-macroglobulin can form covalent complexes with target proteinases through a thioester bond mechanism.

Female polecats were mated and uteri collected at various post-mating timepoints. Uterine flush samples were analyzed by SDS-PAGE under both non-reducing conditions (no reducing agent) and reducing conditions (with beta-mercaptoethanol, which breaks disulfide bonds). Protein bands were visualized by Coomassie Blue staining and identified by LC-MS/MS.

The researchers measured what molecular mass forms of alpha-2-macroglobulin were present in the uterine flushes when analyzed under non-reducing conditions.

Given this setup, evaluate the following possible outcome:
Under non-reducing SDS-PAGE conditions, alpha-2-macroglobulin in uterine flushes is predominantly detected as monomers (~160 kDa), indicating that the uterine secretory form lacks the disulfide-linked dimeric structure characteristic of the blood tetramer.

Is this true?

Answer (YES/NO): NO